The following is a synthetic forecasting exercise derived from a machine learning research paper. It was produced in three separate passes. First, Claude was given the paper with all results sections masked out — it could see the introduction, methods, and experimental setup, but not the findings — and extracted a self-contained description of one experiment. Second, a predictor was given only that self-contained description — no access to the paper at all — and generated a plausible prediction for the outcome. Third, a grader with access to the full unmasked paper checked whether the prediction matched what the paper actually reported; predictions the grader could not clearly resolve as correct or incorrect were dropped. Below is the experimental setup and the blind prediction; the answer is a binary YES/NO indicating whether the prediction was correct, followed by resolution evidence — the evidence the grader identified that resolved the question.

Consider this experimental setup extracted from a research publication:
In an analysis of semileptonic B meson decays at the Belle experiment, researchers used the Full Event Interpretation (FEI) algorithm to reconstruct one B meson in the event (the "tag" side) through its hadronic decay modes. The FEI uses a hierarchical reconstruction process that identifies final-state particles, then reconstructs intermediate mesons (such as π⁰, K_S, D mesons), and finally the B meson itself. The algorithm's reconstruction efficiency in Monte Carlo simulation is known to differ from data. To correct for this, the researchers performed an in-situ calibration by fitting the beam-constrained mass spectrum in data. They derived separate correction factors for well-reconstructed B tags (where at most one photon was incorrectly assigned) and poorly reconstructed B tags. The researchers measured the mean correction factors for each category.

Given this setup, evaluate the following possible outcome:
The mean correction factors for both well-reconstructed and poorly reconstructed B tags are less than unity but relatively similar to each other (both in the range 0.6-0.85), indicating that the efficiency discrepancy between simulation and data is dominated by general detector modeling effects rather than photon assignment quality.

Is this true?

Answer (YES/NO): NO